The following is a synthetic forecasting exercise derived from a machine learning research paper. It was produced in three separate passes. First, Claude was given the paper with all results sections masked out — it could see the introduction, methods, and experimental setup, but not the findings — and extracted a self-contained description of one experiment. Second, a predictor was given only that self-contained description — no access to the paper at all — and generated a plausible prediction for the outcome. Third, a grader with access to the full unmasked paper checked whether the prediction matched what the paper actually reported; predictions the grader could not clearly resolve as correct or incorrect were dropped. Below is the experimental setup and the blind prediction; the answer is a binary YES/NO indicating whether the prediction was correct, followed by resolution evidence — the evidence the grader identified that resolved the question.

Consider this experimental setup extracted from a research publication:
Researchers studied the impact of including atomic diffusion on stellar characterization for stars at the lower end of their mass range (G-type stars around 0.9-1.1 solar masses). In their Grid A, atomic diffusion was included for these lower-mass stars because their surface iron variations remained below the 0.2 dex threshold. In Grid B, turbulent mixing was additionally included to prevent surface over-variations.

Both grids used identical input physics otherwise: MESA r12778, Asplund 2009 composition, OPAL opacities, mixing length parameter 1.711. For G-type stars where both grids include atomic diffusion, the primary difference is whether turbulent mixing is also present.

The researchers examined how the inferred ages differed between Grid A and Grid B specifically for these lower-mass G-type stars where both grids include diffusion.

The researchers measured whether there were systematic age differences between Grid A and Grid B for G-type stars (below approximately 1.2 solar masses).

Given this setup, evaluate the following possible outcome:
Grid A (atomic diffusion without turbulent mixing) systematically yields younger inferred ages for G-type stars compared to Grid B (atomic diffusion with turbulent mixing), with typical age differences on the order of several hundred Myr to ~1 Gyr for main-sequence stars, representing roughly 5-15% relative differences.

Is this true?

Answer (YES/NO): NO